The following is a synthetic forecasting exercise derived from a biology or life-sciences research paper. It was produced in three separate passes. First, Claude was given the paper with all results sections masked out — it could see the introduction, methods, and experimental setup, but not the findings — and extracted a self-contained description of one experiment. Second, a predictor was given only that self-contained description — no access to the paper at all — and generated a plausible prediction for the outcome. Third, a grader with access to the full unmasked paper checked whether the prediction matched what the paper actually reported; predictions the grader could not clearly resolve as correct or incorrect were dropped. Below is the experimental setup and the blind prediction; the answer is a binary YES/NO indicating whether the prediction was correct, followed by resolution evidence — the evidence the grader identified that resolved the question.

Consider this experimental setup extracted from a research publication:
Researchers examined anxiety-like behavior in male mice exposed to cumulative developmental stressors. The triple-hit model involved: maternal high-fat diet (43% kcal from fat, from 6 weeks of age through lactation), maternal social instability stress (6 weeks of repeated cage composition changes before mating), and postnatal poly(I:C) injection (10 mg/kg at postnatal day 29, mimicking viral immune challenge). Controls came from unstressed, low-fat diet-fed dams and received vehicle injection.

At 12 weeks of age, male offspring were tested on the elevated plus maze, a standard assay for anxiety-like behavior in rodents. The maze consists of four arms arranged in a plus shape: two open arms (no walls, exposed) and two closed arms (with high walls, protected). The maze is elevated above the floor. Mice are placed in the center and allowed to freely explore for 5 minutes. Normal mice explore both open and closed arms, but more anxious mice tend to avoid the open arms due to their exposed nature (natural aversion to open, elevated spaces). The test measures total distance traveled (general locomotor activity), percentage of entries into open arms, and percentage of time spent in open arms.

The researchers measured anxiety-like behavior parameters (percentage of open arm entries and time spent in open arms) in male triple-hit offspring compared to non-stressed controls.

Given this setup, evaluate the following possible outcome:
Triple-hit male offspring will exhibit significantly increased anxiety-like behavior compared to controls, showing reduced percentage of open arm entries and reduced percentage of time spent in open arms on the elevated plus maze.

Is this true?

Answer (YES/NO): NO